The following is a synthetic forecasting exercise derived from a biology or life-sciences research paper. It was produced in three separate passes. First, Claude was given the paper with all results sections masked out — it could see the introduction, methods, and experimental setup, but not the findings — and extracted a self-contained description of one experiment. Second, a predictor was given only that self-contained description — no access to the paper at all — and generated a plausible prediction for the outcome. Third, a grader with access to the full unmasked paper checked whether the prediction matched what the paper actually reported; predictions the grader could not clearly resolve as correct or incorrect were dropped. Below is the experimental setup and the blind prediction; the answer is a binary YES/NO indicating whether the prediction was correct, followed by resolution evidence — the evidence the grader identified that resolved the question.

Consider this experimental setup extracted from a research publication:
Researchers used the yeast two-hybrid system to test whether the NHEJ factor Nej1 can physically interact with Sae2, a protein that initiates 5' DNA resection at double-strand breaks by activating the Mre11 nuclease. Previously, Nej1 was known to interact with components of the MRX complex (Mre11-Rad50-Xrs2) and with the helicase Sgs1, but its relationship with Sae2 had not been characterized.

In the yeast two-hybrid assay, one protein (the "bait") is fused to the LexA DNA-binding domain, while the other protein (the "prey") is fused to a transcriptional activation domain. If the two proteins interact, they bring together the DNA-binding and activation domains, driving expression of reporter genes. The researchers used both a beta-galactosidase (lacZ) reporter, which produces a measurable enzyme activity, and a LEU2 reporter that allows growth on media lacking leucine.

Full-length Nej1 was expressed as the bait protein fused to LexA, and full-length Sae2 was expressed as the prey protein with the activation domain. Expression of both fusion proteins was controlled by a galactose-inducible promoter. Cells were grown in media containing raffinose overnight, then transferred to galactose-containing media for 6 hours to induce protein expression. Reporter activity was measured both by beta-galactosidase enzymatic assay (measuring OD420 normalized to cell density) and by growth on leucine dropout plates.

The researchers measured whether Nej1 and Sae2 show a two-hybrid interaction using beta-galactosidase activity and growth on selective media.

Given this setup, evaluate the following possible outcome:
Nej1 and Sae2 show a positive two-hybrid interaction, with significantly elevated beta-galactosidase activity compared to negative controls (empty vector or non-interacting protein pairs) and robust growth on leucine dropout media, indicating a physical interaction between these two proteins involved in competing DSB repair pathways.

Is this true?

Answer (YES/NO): YES